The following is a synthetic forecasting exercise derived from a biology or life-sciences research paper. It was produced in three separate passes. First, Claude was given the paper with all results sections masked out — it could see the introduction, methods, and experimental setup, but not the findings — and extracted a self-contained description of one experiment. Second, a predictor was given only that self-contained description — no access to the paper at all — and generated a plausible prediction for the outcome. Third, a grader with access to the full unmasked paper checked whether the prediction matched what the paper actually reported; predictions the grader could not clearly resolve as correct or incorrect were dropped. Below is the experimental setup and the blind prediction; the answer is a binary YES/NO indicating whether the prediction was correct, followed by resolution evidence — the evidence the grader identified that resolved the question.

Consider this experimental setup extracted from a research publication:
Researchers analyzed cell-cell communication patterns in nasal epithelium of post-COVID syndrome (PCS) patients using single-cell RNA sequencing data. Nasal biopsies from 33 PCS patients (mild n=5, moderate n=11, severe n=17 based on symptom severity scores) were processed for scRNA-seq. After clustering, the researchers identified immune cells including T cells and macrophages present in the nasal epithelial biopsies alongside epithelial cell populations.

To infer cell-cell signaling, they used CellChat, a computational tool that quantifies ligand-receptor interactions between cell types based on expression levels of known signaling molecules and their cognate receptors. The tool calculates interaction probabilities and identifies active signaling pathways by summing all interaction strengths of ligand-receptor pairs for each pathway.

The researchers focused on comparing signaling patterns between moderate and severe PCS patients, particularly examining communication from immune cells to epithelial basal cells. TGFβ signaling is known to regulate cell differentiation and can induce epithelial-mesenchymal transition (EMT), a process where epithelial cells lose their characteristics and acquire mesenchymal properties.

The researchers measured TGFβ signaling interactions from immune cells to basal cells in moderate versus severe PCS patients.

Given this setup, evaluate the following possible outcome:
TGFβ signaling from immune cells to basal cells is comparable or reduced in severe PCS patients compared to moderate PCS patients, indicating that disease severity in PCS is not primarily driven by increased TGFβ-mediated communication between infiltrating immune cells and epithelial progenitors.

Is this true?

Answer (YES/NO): NO